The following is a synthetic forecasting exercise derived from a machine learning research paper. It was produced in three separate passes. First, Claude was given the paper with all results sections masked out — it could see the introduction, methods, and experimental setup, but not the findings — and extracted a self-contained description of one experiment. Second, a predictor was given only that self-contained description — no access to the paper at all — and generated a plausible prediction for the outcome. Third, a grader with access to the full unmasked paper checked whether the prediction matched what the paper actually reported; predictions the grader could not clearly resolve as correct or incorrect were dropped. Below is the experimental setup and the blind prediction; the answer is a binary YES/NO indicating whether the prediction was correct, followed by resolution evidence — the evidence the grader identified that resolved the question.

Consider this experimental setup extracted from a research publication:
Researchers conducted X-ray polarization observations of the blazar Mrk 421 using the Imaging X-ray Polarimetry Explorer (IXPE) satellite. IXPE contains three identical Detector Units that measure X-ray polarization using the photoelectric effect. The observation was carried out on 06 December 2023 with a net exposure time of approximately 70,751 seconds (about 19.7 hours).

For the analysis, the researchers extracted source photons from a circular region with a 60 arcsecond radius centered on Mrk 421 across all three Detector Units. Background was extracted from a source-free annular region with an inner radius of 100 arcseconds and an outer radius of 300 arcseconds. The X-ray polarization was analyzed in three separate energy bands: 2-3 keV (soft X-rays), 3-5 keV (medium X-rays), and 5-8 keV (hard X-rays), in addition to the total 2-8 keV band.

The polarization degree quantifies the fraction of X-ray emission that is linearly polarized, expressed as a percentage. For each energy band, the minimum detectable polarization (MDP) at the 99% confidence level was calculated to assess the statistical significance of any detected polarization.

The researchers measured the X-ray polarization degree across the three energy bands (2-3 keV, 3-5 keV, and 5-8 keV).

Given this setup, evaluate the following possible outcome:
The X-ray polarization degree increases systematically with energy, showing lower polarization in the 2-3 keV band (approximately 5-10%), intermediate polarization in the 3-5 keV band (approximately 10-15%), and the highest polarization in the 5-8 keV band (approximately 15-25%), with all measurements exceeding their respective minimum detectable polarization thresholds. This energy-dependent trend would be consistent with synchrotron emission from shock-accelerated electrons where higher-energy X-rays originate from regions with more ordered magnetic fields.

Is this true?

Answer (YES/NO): NO